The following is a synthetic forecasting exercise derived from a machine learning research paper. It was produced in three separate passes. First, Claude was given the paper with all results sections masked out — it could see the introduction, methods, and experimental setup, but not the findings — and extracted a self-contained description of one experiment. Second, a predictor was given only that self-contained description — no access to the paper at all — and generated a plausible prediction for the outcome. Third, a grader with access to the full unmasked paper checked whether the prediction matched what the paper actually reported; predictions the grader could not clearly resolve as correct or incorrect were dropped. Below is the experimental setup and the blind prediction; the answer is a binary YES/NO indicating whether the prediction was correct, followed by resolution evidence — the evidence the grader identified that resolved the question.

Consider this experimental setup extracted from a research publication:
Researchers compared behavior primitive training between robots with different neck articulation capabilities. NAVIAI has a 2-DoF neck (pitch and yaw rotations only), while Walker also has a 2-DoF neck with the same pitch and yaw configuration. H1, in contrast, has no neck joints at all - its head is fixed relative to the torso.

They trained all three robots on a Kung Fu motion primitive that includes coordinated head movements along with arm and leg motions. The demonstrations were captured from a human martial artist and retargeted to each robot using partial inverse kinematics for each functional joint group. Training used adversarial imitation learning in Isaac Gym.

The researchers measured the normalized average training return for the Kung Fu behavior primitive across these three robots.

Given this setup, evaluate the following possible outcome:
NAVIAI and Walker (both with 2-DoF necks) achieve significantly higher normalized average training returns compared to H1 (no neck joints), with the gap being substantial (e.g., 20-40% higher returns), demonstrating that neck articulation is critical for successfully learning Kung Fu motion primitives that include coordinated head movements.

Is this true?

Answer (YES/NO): NO